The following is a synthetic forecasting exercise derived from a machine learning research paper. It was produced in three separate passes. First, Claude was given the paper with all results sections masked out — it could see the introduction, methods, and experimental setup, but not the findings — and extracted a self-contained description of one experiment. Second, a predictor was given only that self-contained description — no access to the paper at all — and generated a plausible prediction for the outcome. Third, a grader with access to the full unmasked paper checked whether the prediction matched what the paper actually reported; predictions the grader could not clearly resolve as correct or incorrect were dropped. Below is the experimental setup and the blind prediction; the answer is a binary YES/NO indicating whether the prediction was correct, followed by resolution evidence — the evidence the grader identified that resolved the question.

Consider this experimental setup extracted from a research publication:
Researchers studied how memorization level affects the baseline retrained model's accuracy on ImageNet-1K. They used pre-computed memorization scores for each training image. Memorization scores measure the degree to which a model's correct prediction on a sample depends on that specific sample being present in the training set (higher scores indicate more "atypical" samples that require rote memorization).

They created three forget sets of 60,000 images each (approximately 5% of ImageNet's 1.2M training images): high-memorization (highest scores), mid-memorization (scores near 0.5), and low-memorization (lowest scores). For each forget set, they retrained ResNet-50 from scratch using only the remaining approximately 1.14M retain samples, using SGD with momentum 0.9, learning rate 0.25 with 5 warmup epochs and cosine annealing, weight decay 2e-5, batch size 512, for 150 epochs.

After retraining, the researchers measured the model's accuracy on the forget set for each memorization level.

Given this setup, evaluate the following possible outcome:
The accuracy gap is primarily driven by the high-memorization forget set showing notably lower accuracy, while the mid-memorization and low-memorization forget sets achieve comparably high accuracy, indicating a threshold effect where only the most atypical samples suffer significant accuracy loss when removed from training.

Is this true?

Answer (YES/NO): NO